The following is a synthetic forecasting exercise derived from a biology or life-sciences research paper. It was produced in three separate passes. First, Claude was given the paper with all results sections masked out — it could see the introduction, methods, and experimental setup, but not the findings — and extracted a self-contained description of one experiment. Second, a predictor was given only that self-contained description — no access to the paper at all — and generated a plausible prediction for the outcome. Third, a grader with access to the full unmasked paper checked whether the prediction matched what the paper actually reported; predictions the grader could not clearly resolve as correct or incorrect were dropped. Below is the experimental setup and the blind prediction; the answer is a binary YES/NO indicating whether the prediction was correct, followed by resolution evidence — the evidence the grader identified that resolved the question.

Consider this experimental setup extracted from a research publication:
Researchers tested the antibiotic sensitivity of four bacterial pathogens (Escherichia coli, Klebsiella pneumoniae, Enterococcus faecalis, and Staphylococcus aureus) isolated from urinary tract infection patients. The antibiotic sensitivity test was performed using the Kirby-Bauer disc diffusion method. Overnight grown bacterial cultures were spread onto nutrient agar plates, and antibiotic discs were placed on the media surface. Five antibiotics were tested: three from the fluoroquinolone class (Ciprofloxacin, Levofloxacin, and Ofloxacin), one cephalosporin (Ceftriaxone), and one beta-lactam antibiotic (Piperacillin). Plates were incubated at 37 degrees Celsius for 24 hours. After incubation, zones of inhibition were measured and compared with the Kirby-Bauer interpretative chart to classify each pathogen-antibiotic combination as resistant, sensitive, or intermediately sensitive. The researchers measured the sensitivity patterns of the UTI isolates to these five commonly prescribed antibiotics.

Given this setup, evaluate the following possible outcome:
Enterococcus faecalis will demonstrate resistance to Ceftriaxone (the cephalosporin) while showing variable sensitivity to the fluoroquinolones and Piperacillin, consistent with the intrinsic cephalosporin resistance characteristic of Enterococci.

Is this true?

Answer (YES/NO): NO